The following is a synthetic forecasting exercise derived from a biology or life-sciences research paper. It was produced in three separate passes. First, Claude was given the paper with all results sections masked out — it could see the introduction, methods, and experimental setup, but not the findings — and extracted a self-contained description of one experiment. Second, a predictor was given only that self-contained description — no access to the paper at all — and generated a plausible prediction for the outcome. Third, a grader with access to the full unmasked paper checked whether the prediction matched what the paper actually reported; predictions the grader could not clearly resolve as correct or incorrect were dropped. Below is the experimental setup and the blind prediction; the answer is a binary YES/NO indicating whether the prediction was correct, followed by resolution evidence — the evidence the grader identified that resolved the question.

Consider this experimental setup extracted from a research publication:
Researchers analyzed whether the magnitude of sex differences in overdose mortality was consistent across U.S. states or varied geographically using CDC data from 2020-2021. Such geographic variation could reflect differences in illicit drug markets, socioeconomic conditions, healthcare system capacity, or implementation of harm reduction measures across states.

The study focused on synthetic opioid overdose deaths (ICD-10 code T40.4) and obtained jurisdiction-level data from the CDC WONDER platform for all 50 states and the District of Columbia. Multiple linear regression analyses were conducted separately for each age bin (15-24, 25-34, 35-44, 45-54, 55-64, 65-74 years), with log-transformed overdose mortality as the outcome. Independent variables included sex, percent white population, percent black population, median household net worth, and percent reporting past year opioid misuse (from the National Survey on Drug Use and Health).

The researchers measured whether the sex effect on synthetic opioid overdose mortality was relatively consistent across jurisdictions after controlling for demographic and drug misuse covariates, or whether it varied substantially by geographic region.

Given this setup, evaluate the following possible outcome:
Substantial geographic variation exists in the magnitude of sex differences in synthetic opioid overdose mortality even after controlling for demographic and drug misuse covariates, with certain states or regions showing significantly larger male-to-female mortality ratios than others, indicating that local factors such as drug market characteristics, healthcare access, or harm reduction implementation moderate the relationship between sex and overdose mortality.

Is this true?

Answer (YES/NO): NO